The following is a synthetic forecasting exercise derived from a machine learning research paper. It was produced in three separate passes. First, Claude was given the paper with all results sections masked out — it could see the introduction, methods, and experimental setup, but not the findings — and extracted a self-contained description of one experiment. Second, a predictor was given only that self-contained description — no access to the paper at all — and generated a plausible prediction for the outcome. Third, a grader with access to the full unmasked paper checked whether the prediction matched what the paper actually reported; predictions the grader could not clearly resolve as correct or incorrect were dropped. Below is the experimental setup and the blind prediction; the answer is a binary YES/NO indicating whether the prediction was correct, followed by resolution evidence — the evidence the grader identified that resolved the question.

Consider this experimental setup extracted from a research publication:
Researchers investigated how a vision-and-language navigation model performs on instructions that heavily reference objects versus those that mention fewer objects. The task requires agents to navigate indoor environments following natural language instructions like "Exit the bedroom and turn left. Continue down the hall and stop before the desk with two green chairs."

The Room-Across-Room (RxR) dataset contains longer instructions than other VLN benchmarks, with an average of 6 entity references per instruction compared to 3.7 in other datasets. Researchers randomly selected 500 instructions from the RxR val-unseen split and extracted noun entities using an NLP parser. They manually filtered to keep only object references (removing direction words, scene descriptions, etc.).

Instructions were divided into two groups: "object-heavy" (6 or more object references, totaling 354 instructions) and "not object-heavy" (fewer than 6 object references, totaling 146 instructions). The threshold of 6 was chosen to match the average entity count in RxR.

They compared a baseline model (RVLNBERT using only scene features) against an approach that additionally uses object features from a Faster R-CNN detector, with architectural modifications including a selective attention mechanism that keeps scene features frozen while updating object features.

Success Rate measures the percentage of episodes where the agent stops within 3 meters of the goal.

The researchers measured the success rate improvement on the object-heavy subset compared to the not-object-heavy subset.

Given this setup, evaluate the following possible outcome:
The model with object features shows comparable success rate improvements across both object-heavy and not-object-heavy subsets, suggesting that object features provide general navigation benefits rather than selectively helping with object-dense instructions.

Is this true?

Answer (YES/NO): NO